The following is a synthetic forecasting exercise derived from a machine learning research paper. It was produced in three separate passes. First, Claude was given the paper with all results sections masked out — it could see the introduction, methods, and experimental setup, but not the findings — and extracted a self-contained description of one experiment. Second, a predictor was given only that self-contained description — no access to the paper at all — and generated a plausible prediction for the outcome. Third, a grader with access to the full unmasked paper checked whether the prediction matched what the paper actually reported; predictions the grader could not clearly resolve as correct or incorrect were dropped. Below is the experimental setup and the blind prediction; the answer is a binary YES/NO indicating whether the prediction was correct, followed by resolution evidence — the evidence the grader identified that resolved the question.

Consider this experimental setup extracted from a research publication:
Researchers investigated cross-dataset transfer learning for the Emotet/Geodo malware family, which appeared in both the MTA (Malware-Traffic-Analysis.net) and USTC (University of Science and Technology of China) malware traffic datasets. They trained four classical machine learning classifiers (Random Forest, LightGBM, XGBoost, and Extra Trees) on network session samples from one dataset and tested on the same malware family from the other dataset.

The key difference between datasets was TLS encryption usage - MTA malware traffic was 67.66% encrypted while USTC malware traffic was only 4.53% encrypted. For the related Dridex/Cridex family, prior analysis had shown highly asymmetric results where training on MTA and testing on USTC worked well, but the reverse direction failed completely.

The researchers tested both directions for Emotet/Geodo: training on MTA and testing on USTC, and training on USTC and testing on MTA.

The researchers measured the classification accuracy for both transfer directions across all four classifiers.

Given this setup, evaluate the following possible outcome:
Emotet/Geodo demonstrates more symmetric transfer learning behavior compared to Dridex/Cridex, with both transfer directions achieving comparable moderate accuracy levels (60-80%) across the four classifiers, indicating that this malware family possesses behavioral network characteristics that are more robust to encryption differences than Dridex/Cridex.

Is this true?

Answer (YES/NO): NO